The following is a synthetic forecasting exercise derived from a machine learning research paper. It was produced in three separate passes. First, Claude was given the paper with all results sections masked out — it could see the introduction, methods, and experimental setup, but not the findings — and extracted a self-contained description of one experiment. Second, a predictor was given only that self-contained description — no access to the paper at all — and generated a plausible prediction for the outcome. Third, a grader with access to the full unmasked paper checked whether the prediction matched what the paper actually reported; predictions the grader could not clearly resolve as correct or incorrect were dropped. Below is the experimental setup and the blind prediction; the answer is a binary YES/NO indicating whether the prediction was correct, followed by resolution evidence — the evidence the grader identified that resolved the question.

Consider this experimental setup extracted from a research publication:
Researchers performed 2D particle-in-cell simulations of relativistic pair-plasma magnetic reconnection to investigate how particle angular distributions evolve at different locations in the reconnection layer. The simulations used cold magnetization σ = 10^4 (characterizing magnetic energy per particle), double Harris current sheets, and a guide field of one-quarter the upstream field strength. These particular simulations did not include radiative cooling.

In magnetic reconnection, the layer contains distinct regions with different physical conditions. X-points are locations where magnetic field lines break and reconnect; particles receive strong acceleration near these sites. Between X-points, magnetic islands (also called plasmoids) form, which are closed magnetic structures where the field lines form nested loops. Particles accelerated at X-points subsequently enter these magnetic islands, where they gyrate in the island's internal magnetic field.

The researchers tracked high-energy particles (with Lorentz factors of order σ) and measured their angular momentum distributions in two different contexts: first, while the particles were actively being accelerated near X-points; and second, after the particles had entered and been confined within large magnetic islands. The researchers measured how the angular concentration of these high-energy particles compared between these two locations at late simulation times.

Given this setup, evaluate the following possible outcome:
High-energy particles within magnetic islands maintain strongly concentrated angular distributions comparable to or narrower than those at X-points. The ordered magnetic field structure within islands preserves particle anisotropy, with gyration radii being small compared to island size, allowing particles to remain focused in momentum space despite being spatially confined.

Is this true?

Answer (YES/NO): NO